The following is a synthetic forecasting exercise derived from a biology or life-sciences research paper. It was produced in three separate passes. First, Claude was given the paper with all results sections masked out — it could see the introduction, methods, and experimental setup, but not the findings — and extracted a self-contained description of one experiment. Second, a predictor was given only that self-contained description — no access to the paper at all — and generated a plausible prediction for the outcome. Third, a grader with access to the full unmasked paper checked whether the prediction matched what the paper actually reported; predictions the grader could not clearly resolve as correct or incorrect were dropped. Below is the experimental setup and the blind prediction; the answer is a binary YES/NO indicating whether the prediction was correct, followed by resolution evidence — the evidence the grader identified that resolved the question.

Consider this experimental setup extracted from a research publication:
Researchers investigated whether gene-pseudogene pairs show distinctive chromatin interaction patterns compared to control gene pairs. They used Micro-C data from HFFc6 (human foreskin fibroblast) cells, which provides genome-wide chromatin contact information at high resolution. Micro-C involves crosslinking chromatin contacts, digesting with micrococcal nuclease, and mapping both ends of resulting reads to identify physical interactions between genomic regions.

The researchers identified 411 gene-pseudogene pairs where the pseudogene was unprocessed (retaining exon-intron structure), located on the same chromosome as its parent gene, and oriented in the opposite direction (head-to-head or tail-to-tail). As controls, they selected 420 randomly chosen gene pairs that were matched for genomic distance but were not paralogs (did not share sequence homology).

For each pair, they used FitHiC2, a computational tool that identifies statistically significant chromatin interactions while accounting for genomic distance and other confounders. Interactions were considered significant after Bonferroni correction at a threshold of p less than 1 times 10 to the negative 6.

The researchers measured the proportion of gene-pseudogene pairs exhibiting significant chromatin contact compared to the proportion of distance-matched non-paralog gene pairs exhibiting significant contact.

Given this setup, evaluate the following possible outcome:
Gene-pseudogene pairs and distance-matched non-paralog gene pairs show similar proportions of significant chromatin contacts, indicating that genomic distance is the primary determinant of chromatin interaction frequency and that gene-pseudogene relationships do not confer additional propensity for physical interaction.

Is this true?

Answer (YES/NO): NO